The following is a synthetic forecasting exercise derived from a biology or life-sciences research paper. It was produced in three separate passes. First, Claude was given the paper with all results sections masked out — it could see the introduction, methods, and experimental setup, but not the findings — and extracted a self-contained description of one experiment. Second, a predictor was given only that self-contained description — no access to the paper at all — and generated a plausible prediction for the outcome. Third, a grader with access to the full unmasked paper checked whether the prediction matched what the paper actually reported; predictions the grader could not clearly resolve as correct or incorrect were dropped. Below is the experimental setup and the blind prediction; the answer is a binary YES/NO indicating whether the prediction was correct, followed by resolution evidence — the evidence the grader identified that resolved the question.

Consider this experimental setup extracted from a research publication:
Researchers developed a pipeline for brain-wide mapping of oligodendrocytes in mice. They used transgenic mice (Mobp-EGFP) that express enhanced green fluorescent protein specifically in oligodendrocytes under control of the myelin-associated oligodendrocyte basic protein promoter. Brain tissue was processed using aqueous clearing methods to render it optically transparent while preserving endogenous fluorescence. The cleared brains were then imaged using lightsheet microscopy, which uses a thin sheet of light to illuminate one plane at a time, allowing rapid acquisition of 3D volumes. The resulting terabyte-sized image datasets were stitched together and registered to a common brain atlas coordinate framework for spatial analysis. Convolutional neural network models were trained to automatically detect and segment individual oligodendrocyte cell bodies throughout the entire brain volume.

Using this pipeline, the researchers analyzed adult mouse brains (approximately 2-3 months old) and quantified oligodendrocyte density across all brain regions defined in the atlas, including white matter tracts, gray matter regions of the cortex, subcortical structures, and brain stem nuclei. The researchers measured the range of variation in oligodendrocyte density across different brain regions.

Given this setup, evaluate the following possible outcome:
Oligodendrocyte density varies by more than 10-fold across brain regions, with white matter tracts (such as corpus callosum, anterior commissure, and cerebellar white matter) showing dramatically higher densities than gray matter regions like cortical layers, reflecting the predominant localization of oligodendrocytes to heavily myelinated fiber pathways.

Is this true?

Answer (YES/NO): YES